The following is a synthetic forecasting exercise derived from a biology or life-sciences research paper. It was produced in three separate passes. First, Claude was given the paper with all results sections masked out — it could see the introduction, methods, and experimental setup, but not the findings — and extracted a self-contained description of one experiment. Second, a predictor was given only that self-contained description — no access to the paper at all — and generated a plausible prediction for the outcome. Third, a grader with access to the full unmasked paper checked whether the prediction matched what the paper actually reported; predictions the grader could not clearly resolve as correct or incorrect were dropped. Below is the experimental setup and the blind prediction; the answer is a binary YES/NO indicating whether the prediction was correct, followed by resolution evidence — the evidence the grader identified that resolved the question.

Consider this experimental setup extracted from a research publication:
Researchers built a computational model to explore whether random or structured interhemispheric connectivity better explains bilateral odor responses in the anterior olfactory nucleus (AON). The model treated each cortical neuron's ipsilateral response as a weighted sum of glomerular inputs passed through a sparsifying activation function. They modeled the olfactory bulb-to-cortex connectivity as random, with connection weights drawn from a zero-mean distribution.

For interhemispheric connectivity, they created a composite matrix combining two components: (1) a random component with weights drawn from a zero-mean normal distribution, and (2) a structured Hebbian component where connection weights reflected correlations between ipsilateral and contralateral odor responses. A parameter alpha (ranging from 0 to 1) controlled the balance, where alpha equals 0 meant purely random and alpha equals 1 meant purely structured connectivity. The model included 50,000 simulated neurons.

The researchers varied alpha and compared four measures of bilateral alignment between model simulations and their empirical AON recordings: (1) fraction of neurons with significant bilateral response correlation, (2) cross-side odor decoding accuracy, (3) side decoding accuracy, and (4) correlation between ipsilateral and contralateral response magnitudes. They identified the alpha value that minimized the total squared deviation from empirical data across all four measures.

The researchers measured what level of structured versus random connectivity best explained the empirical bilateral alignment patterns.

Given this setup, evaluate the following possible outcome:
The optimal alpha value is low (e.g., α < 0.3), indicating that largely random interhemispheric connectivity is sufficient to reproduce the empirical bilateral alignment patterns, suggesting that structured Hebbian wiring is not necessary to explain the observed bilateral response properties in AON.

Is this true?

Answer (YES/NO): NO